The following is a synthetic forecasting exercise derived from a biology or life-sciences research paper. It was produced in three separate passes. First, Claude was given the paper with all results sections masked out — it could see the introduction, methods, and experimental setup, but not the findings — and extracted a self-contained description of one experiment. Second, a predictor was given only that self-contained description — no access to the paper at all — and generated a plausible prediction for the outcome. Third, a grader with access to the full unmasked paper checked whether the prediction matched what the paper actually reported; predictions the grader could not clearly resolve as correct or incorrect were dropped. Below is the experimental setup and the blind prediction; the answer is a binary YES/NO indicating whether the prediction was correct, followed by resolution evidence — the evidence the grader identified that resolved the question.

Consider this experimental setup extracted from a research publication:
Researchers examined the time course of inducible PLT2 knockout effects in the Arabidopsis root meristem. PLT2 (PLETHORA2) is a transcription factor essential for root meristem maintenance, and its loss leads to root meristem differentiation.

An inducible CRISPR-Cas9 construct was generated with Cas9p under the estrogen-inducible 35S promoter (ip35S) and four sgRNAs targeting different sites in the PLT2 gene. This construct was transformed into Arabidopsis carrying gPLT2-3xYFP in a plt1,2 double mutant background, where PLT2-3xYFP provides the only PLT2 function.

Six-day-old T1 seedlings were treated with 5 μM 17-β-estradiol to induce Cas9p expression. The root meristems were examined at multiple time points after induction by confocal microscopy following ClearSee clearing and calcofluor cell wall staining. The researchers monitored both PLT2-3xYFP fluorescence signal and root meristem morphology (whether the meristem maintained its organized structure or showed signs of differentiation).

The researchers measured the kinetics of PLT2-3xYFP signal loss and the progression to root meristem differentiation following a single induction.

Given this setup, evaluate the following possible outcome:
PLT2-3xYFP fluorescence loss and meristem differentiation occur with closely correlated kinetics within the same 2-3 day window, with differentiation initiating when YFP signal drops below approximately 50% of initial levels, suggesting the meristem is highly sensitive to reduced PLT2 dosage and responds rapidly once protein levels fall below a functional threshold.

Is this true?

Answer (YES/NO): NO